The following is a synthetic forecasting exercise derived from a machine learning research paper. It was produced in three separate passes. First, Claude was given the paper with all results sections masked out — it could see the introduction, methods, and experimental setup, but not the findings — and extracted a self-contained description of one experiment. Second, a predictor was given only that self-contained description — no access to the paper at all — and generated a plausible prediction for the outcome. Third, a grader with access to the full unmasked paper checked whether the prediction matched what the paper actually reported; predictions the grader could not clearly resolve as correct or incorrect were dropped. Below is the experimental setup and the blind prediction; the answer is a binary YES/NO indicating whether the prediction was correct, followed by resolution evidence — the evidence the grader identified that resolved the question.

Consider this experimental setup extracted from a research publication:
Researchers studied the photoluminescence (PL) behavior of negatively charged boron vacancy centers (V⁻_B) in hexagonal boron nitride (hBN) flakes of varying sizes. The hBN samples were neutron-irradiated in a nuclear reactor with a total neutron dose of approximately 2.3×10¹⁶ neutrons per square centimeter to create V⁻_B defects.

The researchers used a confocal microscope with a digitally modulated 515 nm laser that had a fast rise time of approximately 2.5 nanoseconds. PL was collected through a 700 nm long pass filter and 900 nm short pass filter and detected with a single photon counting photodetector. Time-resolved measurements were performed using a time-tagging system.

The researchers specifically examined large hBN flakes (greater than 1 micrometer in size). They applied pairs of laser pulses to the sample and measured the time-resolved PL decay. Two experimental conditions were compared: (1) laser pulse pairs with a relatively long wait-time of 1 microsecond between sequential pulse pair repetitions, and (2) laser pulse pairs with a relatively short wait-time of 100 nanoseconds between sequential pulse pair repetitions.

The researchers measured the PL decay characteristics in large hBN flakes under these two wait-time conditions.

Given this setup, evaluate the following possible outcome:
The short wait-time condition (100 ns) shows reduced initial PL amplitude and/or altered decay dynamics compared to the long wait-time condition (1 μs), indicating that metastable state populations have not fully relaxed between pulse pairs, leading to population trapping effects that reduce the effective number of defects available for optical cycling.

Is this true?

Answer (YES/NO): NO